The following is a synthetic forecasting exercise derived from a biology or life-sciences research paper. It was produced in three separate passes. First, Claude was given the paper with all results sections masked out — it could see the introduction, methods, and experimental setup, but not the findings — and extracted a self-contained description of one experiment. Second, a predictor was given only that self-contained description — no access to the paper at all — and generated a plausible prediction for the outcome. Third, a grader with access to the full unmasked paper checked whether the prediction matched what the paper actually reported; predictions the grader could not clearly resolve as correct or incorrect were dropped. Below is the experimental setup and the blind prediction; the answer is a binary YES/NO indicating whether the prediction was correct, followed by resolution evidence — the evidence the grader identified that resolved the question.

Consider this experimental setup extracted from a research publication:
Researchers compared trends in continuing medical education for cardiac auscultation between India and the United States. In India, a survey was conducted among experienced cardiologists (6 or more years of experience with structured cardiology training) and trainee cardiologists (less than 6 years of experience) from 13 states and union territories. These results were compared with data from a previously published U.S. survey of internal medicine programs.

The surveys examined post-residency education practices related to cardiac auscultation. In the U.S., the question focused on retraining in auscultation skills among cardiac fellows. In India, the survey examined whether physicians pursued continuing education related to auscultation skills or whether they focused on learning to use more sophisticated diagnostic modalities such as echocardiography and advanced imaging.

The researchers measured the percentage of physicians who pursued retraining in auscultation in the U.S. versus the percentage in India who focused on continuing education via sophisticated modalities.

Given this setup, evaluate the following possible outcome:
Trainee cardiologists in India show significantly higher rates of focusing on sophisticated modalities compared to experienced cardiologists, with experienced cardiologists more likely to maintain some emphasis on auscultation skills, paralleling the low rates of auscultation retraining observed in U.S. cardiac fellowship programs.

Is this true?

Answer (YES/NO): NO